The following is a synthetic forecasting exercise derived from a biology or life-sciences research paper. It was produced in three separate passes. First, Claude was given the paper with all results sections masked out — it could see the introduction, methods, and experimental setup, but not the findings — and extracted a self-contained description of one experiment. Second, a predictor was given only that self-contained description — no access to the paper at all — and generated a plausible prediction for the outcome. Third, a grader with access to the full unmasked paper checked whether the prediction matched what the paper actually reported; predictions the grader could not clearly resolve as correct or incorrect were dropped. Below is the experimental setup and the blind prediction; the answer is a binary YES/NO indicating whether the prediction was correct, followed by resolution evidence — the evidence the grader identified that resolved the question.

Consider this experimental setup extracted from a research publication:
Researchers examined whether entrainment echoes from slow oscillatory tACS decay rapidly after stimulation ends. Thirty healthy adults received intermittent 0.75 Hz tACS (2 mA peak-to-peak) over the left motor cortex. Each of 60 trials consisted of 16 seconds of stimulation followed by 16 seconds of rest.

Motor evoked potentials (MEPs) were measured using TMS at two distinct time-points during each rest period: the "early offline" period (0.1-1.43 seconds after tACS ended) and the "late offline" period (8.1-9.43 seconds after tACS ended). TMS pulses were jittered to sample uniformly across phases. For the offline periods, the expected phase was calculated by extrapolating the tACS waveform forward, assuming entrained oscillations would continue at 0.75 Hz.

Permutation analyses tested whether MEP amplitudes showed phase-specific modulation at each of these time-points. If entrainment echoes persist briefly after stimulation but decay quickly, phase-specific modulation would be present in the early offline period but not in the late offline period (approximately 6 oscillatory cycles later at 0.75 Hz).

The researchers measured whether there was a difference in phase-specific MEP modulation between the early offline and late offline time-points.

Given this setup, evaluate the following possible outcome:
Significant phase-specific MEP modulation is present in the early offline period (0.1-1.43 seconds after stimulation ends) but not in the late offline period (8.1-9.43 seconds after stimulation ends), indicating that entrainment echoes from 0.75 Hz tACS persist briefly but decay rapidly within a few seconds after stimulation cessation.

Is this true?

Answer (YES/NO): NO